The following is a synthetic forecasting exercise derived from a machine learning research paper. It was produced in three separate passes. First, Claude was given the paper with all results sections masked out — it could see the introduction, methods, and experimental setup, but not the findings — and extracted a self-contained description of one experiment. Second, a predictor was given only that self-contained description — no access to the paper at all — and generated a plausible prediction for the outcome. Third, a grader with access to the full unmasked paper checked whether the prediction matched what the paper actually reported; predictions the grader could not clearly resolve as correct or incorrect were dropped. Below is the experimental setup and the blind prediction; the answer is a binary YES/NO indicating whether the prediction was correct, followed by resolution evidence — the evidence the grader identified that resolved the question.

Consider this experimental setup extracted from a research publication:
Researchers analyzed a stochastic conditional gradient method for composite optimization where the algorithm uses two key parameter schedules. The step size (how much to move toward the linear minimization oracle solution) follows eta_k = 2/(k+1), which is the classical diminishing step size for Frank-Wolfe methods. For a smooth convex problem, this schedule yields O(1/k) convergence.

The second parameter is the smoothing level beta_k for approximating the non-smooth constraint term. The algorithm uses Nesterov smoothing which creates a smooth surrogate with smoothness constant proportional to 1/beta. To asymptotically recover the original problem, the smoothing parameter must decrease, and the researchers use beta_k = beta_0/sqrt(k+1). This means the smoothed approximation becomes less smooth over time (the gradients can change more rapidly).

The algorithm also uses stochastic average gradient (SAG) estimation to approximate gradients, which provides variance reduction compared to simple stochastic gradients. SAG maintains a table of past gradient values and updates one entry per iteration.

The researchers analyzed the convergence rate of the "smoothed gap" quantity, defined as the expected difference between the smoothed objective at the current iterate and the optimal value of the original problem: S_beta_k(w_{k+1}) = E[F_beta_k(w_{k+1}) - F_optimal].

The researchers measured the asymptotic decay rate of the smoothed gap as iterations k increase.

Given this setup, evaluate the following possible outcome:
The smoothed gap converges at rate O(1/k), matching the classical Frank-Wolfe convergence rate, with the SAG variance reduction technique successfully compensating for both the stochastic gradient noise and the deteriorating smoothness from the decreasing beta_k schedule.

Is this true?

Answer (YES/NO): NO